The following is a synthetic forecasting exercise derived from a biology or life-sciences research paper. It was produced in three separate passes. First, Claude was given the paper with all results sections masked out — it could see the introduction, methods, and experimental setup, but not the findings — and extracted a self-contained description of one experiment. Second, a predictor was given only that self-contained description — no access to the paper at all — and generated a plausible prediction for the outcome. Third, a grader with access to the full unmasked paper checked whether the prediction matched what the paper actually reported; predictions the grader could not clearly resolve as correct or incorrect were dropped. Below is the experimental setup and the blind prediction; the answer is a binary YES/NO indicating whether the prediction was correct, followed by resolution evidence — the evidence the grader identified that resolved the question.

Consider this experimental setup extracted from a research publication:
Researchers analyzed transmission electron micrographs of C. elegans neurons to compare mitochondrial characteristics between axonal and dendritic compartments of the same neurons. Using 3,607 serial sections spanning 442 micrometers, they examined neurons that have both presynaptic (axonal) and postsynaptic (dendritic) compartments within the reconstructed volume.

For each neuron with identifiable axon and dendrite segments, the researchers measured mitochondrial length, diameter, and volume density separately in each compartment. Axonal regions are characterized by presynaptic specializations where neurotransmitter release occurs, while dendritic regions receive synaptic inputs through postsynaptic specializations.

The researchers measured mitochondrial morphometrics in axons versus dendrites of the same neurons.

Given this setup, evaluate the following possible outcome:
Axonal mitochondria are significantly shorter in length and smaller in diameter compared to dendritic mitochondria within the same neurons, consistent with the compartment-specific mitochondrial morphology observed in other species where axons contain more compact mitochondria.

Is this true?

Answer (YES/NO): NO